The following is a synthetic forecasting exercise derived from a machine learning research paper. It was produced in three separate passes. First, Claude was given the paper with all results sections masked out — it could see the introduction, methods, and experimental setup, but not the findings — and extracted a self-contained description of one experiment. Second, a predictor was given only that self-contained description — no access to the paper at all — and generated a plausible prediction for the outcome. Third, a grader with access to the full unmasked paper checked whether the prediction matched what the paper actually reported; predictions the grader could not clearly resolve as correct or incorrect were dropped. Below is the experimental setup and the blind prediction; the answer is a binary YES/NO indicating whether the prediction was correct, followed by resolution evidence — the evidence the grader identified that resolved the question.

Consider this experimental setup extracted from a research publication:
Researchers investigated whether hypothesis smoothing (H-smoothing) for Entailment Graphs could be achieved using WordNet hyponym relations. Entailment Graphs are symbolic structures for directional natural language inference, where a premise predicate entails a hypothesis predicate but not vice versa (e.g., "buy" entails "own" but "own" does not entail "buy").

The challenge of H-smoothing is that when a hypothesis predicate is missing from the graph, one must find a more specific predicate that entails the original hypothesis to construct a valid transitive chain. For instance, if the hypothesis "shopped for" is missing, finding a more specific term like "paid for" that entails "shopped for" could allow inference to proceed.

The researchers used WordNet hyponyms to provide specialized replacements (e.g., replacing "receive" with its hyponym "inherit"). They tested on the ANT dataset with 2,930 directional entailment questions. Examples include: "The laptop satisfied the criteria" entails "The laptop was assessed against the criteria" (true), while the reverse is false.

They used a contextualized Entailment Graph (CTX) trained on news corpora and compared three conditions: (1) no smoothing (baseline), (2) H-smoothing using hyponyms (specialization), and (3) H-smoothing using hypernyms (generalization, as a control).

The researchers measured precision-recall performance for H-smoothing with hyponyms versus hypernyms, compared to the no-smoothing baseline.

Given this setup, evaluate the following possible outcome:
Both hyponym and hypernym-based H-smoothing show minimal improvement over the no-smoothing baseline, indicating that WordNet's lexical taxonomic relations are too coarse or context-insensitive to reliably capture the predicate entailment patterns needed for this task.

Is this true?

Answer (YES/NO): NO